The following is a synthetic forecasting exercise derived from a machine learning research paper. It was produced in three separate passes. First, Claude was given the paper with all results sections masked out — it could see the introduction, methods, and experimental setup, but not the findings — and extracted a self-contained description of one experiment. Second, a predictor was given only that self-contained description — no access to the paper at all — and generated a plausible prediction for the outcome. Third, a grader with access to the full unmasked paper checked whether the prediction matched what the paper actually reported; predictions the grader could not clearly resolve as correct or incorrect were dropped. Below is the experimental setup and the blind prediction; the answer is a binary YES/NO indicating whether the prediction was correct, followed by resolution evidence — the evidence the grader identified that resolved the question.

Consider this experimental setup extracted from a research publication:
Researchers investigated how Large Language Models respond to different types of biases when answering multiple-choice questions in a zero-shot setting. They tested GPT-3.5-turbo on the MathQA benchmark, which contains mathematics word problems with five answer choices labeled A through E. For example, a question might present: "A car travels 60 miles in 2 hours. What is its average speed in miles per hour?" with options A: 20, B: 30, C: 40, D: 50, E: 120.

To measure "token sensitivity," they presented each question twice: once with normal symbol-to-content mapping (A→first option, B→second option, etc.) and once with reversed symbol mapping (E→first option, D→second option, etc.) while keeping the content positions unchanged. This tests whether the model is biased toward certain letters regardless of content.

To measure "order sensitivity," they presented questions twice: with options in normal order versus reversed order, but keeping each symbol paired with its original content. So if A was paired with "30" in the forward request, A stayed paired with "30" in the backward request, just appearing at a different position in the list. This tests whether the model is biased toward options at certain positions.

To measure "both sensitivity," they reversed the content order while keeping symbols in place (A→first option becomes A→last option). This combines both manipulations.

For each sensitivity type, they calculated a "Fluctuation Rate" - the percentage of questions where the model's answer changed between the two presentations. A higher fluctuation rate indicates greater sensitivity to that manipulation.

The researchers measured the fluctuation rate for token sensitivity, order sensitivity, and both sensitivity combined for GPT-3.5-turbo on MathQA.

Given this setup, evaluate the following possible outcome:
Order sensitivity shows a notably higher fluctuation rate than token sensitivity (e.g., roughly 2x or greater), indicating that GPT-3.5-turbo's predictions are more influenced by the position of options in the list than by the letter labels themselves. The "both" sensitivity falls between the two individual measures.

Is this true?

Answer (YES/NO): NO